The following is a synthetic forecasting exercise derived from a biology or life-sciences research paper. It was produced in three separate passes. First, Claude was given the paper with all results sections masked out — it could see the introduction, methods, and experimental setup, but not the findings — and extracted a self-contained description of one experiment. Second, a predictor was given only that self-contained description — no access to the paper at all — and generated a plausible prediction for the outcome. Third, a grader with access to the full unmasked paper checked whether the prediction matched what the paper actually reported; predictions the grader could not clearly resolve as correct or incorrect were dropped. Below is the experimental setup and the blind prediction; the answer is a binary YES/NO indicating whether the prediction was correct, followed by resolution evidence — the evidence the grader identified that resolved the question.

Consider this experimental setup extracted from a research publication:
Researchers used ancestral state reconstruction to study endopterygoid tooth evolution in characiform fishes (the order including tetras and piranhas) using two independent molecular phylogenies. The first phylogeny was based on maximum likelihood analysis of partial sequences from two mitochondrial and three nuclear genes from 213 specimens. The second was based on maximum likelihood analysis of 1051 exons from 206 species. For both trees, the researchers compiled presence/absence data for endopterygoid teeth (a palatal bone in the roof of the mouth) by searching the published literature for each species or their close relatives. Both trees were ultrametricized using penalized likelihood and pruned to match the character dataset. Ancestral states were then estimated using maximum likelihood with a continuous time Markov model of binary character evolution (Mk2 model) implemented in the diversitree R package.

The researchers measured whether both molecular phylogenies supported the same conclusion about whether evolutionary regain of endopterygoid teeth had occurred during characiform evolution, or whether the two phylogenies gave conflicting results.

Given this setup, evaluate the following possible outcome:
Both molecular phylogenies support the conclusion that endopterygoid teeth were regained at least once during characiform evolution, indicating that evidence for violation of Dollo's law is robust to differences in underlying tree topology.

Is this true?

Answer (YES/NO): YES